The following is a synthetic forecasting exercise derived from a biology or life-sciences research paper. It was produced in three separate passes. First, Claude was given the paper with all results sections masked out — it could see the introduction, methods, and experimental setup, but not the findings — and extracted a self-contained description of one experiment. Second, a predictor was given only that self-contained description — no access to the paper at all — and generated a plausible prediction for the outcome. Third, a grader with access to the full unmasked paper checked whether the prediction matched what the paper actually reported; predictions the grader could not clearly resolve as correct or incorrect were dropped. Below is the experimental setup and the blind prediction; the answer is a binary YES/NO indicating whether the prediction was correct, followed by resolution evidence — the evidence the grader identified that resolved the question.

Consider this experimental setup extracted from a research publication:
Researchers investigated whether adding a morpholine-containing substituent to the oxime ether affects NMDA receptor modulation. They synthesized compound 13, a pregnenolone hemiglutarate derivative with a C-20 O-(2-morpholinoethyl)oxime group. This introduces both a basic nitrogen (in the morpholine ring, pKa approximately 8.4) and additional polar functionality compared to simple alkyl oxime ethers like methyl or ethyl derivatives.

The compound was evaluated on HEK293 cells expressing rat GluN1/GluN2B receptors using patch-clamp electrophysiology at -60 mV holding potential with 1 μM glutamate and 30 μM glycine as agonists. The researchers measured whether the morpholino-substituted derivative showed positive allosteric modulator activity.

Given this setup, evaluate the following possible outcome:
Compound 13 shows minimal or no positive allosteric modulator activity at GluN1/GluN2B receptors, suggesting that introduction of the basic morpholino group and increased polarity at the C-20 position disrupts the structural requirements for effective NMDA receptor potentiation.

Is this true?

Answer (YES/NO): NO